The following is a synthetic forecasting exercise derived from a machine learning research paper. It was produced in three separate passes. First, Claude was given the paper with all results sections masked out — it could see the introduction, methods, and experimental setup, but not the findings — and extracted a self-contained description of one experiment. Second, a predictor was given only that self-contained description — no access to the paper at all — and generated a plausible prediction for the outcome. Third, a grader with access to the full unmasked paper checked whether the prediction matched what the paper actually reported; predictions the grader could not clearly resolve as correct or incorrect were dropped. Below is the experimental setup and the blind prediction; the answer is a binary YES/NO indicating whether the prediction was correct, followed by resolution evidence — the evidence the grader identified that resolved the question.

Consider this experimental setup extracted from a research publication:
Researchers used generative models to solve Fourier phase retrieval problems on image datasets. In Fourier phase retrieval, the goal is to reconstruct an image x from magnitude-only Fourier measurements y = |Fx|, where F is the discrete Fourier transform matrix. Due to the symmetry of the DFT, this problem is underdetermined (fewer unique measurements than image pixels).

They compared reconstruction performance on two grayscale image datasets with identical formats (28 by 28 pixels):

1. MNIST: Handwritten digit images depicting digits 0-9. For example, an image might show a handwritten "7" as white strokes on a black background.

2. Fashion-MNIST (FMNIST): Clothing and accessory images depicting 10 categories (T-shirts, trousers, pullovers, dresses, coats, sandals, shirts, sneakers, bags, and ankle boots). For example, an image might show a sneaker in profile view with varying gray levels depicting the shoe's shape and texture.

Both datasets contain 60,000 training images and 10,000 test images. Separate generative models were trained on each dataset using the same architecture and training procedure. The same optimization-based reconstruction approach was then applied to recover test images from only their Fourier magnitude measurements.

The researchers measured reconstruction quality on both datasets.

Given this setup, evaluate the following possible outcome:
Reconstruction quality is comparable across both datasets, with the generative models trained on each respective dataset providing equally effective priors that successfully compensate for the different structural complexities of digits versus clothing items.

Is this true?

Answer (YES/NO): NO